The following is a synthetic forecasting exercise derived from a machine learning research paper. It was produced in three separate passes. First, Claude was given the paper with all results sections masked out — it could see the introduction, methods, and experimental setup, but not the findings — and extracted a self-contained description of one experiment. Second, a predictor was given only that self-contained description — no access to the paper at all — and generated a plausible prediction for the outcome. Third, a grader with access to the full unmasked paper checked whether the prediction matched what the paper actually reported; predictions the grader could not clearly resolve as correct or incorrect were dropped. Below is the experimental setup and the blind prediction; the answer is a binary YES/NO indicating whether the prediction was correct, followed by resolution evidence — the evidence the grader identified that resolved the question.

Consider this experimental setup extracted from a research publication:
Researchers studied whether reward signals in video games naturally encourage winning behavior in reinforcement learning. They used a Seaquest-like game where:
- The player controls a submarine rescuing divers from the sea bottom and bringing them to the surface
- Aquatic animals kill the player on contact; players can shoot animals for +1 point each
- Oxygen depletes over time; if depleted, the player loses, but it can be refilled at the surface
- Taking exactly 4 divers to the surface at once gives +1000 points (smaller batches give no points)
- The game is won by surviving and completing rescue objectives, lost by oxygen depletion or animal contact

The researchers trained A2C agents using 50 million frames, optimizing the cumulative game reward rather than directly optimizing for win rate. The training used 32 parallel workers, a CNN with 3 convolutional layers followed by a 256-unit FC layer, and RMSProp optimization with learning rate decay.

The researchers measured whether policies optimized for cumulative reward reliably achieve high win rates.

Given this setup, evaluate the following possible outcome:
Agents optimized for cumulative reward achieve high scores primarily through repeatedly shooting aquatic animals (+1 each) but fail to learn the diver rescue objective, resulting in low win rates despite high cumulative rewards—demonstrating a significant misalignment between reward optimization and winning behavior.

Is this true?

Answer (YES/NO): NO